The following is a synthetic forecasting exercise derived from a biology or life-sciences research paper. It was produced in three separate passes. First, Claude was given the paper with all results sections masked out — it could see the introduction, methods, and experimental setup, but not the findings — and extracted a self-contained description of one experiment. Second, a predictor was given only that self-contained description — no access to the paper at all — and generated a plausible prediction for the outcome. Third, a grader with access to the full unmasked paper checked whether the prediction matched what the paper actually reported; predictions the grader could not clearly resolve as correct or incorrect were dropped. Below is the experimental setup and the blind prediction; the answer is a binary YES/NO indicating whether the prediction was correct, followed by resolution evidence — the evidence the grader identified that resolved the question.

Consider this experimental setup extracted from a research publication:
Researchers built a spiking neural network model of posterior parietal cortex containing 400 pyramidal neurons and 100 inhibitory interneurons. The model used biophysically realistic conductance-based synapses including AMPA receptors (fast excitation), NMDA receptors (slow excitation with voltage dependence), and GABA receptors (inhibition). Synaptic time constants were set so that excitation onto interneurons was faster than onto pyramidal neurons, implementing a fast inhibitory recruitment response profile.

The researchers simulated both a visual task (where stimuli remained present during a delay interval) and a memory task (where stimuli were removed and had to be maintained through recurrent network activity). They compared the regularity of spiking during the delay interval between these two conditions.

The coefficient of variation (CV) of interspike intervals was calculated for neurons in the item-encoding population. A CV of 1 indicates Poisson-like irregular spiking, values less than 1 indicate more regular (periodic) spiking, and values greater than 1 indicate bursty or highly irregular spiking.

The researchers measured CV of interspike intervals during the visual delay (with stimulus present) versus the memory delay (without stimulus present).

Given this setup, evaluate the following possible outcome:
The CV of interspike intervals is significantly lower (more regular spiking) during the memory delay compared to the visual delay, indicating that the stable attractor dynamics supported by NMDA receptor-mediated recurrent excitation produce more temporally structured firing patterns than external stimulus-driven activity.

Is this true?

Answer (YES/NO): NO